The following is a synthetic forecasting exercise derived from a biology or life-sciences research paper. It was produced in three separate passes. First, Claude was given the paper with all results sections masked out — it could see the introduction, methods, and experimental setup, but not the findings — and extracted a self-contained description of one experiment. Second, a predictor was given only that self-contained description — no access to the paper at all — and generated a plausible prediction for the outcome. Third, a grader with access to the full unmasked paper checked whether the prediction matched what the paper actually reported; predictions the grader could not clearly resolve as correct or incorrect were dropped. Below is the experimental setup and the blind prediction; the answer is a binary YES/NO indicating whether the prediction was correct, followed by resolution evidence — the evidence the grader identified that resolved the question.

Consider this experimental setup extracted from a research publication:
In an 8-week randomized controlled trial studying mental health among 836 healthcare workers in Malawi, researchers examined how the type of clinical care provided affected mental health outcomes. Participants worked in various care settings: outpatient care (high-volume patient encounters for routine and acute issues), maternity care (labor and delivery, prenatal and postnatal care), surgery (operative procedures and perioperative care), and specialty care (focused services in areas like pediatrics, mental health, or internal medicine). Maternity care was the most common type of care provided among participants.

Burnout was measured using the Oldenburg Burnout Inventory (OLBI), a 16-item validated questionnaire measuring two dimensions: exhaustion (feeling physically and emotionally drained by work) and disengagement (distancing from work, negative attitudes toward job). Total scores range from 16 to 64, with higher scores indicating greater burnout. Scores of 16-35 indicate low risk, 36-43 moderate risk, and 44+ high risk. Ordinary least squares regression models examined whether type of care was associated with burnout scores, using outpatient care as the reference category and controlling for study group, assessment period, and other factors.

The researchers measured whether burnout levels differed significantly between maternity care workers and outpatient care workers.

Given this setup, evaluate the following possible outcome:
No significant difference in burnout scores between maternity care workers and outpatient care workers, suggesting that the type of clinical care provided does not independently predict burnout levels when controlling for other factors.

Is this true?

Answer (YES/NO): NO